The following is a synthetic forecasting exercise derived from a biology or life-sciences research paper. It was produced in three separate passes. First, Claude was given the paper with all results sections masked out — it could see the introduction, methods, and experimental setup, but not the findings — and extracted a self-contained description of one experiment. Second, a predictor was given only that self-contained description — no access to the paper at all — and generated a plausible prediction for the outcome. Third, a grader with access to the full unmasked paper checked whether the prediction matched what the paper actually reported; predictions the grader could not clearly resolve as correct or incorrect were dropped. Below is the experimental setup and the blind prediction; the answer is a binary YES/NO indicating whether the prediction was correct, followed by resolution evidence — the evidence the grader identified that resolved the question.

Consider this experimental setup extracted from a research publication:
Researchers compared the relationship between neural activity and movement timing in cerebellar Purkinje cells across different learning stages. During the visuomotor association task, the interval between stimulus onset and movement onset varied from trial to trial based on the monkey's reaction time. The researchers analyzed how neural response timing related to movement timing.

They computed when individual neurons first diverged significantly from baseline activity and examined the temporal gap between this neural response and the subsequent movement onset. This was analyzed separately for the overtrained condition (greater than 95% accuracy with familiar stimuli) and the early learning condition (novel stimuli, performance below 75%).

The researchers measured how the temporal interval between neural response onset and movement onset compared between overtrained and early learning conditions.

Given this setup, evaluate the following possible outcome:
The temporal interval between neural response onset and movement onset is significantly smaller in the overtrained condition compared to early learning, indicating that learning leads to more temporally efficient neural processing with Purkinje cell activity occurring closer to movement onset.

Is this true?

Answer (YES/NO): NO